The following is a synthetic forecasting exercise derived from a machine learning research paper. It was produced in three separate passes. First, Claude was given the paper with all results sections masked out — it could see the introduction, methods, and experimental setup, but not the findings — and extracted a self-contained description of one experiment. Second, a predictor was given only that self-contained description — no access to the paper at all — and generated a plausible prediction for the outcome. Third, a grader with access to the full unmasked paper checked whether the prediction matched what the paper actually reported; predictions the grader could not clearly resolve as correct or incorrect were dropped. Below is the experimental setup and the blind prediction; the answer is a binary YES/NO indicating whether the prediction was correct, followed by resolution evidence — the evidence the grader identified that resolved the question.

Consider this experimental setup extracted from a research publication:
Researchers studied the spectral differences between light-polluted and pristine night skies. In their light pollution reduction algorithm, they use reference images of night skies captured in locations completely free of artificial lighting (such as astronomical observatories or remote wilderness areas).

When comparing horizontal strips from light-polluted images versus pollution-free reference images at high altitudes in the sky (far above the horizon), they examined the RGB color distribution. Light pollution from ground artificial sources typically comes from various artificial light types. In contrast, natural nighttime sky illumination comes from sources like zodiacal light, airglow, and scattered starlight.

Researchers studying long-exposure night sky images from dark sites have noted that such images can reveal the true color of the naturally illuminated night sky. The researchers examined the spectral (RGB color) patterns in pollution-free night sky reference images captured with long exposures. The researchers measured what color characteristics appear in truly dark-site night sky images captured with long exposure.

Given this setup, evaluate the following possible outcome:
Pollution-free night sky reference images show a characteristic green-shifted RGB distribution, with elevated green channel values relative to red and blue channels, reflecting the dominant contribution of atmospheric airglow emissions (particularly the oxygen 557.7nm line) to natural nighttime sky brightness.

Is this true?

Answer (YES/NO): NO